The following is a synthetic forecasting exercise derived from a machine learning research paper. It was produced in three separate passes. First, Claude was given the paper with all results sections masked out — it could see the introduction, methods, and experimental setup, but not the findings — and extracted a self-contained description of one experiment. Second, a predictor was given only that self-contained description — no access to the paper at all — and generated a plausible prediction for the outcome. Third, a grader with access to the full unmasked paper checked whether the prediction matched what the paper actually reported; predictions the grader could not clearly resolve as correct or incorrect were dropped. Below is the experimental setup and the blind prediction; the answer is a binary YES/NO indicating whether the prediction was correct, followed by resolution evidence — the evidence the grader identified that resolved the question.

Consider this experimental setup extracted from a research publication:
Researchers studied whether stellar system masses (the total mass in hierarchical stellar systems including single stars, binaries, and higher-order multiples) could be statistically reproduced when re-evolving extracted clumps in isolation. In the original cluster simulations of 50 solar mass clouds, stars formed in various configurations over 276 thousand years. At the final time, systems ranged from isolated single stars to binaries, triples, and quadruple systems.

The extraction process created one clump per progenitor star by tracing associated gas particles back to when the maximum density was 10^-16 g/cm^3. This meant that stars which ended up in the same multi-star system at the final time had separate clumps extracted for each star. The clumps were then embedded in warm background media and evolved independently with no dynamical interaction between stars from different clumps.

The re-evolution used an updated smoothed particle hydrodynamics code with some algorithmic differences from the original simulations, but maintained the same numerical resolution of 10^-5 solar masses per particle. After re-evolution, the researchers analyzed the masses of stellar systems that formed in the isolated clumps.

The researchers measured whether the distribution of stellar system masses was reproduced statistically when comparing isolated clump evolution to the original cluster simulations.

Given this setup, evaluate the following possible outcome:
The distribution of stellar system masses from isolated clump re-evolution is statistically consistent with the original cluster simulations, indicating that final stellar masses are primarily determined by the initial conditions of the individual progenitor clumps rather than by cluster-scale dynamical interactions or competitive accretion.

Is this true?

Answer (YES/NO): NO